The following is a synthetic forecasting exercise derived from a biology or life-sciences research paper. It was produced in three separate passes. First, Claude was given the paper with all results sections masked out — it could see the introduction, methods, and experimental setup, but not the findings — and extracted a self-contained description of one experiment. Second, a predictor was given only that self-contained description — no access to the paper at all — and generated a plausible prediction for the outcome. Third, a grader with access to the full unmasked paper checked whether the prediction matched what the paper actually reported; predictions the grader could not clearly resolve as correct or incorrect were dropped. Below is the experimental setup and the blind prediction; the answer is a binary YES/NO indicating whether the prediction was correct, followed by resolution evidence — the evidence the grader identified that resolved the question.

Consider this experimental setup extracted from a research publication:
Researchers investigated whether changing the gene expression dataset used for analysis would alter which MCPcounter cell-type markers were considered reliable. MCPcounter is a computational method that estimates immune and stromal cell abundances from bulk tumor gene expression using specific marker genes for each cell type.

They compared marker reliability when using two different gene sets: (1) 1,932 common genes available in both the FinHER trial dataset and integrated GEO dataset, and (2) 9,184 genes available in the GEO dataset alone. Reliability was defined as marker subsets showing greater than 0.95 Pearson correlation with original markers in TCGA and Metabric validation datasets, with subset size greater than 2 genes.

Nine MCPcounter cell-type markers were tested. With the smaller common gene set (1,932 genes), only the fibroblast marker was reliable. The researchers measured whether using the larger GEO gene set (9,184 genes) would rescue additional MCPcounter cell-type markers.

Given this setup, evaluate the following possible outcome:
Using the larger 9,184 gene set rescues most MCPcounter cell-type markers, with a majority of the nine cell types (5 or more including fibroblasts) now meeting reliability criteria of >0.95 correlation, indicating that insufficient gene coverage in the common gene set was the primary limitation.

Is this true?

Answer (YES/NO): YES